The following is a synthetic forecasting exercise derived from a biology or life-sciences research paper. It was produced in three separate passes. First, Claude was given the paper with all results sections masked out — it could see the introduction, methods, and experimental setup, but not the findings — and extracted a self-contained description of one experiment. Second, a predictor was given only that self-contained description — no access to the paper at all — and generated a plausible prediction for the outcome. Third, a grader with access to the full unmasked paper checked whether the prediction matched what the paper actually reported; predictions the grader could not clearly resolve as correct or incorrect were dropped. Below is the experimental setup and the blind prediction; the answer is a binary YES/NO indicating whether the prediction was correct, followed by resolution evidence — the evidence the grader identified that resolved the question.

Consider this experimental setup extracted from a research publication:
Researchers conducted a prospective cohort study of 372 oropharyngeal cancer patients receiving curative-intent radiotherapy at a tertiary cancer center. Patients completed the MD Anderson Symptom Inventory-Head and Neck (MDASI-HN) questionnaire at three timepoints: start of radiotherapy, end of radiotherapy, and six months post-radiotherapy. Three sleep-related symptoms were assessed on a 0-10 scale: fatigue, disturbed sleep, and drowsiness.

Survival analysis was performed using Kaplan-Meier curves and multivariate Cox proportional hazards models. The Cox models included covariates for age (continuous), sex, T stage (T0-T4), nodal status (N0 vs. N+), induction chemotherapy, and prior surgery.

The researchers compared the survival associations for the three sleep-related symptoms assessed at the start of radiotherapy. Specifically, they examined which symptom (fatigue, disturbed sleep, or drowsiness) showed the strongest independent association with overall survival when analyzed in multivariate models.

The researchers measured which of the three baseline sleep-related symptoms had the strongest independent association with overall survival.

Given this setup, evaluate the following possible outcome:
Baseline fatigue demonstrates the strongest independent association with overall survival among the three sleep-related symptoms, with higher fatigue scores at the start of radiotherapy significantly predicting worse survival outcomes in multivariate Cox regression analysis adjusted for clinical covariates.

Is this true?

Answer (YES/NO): NO